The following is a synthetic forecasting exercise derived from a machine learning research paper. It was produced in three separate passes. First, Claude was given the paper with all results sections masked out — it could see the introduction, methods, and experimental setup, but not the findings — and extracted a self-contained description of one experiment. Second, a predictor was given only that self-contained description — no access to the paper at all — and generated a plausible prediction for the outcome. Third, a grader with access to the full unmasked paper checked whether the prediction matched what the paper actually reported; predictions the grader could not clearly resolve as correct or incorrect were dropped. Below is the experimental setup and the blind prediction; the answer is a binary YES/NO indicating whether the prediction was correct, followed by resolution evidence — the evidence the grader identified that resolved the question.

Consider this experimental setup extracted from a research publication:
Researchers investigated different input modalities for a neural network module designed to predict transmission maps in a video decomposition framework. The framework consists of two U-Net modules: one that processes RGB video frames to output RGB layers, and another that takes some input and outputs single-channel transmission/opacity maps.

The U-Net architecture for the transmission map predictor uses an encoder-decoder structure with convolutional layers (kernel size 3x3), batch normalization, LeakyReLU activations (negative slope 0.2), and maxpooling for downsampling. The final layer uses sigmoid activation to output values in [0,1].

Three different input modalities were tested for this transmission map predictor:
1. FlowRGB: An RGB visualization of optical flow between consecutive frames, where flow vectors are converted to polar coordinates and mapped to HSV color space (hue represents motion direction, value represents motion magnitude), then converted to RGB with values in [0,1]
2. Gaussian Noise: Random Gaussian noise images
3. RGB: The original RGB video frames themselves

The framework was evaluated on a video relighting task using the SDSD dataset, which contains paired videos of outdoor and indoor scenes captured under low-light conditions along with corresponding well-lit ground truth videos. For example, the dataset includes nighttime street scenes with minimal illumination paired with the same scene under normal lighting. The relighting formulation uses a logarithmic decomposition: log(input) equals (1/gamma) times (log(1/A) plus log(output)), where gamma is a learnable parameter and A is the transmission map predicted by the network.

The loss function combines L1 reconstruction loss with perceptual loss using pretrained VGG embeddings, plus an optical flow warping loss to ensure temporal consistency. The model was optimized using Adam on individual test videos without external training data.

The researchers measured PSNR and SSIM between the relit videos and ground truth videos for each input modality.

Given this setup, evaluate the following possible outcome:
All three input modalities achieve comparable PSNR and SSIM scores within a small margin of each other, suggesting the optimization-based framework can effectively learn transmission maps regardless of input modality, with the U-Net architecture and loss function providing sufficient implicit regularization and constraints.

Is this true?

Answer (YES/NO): NO